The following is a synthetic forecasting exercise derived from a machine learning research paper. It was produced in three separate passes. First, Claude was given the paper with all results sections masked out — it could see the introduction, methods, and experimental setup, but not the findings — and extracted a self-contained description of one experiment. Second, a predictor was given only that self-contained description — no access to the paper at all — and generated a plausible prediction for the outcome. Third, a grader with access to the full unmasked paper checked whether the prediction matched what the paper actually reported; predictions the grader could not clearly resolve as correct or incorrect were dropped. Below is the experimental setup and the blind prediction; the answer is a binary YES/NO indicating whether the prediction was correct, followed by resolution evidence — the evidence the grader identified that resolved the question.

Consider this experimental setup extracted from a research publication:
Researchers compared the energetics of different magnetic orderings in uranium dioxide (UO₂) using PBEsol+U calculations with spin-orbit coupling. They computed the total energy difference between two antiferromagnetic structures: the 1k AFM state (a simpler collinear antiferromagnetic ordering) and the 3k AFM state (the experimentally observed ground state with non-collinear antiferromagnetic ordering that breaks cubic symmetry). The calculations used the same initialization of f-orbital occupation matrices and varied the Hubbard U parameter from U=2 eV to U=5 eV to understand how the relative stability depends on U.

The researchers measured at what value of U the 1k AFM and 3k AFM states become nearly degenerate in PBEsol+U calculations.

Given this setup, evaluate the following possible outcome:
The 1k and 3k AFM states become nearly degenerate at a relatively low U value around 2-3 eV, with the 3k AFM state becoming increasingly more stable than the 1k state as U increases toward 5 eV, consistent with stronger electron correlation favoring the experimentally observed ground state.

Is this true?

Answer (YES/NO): NO